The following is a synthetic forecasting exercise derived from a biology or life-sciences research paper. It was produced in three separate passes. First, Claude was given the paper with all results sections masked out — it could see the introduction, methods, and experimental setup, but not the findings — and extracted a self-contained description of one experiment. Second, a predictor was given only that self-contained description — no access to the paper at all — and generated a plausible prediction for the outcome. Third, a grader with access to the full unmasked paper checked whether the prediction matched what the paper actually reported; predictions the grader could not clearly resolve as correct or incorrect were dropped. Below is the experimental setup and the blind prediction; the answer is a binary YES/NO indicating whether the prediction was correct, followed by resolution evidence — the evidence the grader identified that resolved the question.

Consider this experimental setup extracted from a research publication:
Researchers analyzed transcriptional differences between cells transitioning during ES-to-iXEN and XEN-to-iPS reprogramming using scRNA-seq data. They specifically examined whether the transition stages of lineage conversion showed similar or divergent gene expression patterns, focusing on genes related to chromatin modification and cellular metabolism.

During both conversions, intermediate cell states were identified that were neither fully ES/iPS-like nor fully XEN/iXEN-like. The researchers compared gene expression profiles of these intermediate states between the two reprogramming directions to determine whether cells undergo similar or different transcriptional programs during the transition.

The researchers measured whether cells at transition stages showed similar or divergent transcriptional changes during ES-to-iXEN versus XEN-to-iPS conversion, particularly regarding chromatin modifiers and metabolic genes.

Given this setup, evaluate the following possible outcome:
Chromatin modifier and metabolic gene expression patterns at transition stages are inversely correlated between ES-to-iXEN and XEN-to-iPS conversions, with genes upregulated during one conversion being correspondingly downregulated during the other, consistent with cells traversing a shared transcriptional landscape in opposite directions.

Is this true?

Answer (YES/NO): NO